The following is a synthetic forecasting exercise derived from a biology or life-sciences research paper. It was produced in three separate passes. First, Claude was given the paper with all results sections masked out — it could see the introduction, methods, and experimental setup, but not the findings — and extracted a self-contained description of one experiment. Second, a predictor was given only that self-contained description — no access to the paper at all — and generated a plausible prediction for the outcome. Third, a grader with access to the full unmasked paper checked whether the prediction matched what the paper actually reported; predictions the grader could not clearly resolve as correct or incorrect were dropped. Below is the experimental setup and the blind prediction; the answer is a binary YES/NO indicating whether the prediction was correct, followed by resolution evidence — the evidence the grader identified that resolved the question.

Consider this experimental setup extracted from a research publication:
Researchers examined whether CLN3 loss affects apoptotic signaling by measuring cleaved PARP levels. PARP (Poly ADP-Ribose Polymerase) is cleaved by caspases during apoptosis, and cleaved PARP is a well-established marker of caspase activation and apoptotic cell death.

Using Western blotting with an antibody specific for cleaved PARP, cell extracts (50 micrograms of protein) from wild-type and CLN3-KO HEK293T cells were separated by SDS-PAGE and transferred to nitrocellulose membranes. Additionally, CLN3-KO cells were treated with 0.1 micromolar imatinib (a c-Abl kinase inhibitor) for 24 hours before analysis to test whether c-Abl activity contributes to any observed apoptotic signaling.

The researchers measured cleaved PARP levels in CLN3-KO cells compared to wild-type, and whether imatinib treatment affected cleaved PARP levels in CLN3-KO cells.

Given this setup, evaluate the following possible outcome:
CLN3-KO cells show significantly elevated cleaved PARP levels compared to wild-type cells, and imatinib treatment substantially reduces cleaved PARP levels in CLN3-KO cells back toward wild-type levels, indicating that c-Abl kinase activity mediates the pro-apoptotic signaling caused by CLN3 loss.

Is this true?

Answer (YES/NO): NO